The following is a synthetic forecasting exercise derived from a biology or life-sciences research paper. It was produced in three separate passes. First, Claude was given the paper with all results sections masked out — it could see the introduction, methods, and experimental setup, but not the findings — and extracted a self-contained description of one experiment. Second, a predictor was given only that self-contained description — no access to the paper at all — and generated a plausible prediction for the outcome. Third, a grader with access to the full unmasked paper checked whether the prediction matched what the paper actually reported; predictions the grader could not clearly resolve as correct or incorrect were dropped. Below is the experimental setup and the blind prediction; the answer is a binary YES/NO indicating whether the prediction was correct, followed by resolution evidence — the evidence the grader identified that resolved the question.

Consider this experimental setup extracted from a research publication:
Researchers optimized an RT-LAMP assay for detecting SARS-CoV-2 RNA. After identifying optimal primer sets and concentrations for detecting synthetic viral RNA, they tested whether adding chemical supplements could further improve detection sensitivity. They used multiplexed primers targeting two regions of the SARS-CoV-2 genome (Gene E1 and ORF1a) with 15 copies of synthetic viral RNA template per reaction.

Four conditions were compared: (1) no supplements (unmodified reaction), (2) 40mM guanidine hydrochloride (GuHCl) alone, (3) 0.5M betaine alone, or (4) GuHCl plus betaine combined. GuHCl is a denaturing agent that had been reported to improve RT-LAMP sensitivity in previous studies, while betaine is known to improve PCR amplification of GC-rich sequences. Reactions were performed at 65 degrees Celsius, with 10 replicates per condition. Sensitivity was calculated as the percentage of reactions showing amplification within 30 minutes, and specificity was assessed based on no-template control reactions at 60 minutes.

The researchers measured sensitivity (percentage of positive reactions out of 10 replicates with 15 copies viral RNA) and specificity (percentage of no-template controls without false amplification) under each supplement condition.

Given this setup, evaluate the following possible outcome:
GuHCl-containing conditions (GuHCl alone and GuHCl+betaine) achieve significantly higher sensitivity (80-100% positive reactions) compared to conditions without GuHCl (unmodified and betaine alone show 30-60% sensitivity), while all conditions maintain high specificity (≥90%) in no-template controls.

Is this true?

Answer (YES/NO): NO